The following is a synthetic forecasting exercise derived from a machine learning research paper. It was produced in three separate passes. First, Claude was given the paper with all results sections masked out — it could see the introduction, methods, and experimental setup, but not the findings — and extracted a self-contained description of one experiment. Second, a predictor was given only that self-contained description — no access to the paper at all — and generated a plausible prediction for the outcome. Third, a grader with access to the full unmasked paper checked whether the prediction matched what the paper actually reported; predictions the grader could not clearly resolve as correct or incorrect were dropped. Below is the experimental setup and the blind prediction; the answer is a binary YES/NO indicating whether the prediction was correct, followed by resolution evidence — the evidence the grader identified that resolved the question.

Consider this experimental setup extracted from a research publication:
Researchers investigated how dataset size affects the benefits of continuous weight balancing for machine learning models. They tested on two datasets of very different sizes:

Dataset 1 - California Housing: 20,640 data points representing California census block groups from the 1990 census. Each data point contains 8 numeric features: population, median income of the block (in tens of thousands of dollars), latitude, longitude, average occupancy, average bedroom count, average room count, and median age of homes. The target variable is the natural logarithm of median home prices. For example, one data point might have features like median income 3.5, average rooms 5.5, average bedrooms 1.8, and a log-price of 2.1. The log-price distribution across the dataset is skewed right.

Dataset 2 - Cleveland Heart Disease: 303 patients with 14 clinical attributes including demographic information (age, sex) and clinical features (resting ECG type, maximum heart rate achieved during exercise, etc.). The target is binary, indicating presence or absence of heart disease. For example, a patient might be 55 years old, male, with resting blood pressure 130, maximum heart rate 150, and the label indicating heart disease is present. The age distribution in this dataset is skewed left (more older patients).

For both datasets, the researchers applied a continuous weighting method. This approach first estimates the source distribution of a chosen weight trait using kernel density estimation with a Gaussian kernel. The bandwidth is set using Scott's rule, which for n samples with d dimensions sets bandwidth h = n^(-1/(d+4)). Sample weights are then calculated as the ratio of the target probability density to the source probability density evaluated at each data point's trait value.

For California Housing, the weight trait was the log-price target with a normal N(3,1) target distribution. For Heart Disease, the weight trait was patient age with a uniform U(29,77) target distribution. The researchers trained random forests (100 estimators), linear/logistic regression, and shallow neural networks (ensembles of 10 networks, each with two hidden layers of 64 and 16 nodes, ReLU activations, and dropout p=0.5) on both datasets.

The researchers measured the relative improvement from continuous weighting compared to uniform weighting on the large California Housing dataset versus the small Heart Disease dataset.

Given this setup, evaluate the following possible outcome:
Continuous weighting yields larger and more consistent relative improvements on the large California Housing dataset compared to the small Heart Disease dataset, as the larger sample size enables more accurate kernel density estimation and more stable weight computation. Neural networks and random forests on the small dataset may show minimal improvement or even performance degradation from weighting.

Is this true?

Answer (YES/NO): YES